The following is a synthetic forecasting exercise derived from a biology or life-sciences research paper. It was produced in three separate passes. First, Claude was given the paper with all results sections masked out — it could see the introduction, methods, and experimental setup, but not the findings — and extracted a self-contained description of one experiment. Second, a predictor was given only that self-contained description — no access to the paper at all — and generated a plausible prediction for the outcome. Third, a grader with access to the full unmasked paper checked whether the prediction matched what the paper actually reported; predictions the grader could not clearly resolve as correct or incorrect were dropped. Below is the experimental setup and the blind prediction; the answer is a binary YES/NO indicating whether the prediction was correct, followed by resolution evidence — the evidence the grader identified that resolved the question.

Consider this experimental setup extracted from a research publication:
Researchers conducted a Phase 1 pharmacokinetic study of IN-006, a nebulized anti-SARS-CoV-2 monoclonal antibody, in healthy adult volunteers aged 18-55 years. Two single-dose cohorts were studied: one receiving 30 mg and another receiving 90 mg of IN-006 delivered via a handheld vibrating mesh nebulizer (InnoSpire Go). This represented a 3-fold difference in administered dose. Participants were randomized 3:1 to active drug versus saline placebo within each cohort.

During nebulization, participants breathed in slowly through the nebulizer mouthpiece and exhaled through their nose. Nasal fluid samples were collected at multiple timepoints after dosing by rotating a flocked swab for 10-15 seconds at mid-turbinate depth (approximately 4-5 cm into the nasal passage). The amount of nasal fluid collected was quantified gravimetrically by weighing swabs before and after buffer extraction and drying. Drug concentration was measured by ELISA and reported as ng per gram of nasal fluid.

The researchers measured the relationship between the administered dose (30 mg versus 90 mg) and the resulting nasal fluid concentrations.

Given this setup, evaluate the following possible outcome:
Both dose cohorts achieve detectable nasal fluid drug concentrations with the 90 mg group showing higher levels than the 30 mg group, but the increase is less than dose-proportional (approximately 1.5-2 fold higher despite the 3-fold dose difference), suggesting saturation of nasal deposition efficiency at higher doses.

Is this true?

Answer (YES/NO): NO